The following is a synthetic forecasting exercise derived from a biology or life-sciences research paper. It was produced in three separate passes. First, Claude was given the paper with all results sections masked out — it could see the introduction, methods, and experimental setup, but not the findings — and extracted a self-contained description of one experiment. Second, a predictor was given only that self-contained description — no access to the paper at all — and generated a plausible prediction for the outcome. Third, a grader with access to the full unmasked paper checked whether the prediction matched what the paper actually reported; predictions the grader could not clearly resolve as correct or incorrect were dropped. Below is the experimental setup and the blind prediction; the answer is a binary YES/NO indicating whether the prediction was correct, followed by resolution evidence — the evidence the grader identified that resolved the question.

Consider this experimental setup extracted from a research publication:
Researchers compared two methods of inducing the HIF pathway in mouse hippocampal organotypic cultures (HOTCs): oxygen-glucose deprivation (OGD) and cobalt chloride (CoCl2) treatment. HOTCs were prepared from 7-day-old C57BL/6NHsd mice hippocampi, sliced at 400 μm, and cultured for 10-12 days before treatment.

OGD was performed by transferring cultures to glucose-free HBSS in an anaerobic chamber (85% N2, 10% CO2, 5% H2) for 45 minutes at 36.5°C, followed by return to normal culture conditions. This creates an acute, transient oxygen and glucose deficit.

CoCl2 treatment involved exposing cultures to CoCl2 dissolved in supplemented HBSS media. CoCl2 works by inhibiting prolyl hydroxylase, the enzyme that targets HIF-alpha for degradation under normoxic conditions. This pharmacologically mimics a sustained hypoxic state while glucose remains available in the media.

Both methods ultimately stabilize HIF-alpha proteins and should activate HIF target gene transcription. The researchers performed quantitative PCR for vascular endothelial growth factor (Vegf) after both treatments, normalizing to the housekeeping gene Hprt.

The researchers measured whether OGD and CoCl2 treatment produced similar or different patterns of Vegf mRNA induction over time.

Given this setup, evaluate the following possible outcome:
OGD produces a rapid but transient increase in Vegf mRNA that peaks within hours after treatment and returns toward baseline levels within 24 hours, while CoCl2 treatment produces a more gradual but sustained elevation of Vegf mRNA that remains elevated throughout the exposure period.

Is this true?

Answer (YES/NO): NO